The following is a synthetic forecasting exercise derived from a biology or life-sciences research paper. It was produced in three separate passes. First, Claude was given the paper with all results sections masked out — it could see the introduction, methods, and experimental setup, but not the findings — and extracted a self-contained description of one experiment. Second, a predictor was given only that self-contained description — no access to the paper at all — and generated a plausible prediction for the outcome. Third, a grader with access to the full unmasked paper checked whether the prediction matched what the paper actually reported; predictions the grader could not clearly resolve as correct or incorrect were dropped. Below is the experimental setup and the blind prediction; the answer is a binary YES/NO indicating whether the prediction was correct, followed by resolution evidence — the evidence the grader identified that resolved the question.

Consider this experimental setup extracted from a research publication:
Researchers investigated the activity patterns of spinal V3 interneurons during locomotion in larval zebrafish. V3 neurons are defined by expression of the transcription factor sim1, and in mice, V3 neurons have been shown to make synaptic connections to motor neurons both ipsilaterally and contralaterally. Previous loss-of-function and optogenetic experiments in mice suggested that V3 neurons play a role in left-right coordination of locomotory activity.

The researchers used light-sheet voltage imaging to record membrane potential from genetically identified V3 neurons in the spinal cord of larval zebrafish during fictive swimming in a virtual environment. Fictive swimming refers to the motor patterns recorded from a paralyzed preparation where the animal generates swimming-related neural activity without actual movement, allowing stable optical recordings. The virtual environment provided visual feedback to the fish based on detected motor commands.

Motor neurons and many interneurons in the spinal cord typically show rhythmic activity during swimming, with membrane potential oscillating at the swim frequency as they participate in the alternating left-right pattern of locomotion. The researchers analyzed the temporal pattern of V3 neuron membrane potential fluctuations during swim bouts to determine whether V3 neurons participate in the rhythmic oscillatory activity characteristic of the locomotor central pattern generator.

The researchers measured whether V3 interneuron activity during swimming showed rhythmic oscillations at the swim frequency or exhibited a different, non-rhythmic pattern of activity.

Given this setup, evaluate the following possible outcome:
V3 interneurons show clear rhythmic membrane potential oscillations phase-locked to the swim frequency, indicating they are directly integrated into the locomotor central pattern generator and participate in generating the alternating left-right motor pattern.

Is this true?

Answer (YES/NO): NO